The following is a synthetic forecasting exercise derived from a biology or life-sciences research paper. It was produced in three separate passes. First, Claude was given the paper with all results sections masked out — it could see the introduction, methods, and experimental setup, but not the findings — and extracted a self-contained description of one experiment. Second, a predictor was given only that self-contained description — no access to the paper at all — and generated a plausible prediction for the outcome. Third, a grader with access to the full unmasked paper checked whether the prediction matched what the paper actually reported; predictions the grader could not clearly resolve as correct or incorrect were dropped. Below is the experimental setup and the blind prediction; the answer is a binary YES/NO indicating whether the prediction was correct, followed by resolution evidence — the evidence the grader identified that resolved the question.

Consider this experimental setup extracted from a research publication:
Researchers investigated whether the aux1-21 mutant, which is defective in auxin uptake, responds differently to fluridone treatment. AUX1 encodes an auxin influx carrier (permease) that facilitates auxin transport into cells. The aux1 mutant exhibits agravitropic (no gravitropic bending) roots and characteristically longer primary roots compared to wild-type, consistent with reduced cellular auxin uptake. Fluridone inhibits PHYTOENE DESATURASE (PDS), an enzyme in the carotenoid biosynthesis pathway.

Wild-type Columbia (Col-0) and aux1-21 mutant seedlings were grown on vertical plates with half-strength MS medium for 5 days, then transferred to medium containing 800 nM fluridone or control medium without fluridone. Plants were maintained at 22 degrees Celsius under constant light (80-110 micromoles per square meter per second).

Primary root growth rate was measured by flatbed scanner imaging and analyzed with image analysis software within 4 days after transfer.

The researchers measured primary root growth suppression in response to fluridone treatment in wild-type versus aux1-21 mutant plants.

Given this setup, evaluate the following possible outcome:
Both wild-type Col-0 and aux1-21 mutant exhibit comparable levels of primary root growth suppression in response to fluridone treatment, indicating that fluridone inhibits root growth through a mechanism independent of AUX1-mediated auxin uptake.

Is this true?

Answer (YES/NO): NO